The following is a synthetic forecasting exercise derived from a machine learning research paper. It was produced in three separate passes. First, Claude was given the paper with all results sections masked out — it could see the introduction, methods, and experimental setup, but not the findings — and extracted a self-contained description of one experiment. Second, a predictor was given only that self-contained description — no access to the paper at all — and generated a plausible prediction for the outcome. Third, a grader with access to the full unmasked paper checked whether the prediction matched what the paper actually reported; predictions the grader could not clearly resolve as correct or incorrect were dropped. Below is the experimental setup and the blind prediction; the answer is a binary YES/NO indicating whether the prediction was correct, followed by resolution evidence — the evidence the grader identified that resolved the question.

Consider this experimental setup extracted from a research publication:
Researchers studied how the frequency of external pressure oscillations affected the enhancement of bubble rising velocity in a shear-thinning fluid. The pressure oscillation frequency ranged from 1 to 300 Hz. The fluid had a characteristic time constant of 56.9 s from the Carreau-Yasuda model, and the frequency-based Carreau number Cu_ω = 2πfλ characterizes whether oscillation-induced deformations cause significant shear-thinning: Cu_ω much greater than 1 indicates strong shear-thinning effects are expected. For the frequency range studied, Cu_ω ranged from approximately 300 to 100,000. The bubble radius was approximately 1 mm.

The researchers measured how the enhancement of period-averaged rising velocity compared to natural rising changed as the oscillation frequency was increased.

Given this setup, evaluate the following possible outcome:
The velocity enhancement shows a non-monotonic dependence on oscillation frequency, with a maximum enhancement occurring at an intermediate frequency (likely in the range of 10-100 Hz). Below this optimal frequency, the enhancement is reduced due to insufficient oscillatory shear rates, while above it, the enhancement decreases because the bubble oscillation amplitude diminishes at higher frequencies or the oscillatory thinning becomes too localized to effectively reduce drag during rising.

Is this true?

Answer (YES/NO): NO